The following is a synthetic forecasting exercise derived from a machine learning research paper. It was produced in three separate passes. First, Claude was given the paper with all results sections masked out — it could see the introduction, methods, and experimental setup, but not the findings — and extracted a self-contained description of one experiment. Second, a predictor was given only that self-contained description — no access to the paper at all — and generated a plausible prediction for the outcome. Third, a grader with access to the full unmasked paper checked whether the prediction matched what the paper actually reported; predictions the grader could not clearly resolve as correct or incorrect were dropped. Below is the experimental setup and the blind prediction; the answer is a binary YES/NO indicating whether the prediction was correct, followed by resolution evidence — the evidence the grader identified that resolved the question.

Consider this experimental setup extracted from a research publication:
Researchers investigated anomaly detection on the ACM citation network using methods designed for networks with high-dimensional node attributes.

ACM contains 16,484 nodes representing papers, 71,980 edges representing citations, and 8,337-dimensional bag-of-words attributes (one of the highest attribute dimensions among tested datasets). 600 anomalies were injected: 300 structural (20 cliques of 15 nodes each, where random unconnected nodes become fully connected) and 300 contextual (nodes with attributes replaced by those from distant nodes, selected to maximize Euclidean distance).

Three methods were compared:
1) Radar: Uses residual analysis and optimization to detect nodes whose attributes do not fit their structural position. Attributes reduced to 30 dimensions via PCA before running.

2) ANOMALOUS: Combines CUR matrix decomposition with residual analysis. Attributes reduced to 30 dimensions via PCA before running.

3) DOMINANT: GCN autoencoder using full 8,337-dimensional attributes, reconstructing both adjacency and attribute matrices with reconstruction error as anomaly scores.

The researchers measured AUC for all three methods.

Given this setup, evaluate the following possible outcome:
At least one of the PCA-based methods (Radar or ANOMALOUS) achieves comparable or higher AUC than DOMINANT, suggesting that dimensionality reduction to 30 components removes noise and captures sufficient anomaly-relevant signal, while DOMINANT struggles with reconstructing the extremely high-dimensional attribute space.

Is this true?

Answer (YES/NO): NO